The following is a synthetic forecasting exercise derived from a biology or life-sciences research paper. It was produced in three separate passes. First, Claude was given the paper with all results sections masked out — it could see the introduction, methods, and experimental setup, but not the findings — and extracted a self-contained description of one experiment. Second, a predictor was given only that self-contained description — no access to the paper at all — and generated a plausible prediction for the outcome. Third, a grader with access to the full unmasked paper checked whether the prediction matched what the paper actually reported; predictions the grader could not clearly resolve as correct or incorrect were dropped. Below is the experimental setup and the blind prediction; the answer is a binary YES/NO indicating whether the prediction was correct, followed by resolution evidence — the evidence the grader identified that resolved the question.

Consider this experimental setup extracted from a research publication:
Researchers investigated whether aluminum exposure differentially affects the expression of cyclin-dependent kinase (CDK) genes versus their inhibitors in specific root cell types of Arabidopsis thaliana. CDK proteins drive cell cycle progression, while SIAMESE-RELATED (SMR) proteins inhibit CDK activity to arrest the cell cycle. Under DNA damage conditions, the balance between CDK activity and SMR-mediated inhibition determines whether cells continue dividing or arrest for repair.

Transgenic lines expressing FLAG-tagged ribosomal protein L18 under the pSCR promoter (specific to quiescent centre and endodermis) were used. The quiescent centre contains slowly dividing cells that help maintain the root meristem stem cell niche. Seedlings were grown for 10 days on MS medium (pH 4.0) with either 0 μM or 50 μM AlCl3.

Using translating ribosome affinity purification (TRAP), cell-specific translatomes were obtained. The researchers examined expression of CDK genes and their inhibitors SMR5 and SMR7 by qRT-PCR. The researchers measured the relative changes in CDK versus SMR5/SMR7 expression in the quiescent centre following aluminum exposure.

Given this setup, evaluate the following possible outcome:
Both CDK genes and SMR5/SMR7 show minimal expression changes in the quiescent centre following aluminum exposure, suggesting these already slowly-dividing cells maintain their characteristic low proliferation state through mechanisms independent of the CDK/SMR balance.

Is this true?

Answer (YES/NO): NO